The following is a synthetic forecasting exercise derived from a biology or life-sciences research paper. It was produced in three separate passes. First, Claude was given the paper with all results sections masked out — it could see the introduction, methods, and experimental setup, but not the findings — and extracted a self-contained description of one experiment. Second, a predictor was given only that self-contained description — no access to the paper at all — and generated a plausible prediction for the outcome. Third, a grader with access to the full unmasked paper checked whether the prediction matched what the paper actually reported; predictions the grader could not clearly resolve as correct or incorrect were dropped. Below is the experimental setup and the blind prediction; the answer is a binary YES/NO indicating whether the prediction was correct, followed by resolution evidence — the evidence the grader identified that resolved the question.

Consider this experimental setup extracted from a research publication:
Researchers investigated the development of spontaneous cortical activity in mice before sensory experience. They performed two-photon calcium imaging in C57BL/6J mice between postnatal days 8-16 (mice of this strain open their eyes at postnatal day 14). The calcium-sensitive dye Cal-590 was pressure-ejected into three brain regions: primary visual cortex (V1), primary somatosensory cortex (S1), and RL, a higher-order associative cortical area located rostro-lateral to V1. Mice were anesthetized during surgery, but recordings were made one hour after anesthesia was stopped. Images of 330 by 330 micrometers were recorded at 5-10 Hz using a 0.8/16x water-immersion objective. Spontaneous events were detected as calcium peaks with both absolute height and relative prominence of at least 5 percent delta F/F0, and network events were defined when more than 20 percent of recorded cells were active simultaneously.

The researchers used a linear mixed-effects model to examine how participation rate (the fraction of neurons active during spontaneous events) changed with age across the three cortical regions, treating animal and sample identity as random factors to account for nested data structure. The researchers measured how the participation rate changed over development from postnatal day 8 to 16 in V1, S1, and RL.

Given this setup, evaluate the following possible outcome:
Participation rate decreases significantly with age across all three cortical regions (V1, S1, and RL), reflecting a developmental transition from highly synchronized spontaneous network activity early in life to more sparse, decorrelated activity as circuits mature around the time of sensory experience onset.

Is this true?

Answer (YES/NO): YES